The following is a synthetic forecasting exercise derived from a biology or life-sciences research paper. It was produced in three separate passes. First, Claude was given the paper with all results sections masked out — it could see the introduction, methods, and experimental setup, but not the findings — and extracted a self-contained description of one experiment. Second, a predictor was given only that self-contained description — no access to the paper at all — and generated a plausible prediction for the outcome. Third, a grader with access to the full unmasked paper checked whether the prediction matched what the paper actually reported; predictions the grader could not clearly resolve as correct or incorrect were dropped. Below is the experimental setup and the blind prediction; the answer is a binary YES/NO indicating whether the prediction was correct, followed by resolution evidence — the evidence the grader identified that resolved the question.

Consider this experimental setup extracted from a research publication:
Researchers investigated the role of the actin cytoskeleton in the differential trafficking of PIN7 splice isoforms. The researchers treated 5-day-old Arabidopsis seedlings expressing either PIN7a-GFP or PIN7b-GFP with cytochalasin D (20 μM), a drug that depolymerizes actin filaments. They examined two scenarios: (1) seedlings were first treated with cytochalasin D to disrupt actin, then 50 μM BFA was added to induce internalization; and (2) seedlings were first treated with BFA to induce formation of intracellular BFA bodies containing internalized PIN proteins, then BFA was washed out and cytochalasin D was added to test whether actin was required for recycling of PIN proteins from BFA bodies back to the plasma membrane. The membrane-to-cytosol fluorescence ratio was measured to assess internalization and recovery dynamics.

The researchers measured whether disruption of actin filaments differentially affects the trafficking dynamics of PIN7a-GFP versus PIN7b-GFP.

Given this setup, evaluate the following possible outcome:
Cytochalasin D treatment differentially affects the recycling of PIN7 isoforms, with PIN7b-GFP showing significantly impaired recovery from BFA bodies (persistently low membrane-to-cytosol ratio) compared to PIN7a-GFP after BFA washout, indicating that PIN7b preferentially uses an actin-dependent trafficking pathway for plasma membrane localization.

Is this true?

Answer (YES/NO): NO